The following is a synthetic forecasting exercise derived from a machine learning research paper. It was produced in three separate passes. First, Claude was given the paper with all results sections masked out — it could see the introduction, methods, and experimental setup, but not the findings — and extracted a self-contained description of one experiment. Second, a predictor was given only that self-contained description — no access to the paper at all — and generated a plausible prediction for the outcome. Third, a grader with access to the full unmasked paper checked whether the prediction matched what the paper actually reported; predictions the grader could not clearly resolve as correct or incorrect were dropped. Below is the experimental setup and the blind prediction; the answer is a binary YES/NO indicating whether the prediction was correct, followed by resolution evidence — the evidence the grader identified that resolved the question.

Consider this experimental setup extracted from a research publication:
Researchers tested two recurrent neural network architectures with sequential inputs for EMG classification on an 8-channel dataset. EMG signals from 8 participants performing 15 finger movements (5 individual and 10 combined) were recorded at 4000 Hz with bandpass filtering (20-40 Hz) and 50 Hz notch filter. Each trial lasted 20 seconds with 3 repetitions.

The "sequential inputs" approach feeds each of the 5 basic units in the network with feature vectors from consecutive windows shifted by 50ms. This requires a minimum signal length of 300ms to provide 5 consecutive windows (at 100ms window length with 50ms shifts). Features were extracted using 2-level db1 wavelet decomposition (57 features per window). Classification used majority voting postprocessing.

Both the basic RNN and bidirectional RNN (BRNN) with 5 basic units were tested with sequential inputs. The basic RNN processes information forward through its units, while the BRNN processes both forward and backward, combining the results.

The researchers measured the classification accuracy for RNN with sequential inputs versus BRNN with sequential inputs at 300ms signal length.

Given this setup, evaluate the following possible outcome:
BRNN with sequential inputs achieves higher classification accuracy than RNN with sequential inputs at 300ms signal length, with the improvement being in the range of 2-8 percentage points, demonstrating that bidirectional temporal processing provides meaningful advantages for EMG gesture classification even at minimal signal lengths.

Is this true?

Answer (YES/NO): NO